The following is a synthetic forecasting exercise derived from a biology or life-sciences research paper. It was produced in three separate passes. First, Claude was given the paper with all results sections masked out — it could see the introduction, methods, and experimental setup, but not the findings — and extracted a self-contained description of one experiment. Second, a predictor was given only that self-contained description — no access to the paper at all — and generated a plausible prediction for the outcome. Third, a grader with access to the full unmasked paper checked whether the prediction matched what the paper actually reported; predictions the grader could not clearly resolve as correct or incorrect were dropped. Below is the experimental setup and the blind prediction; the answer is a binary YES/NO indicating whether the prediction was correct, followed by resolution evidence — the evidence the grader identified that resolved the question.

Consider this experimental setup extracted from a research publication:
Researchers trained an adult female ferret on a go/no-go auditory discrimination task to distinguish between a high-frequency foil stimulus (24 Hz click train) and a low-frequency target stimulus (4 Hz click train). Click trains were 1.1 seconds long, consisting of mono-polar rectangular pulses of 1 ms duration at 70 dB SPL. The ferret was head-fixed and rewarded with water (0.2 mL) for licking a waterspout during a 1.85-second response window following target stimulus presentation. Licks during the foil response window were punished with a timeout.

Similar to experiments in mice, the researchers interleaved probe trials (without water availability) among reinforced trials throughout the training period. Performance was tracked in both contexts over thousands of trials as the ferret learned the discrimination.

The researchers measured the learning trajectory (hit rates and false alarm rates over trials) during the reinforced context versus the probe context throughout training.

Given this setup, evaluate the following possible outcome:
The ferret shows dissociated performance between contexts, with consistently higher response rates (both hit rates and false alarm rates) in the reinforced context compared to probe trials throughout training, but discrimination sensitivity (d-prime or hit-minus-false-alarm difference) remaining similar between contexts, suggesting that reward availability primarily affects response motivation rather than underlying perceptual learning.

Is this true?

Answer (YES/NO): NO